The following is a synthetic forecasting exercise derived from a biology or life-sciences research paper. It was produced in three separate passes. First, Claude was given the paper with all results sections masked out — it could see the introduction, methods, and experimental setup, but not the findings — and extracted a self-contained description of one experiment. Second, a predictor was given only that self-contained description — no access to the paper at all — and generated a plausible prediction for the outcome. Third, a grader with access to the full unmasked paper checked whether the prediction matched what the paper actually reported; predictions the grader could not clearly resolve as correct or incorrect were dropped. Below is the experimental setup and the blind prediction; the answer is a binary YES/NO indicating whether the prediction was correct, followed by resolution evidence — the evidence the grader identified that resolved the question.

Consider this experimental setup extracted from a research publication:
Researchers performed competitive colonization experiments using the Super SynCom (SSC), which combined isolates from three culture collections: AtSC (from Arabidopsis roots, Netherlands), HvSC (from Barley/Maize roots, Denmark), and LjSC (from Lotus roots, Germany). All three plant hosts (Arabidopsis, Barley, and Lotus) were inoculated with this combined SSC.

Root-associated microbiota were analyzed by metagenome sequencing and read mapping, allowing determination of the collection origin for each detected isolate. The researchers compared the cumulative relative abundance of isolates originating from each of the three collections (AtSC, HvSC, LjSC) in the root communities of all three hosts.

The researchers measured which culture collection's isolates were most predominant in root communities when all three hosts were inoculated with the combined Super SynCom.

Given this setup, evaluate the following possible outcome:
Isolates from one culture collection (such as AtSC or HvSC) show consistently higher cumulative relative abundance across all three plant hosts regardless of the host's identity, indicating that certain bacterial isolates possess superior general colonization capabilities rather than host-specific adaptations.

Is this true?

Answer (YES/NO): YES